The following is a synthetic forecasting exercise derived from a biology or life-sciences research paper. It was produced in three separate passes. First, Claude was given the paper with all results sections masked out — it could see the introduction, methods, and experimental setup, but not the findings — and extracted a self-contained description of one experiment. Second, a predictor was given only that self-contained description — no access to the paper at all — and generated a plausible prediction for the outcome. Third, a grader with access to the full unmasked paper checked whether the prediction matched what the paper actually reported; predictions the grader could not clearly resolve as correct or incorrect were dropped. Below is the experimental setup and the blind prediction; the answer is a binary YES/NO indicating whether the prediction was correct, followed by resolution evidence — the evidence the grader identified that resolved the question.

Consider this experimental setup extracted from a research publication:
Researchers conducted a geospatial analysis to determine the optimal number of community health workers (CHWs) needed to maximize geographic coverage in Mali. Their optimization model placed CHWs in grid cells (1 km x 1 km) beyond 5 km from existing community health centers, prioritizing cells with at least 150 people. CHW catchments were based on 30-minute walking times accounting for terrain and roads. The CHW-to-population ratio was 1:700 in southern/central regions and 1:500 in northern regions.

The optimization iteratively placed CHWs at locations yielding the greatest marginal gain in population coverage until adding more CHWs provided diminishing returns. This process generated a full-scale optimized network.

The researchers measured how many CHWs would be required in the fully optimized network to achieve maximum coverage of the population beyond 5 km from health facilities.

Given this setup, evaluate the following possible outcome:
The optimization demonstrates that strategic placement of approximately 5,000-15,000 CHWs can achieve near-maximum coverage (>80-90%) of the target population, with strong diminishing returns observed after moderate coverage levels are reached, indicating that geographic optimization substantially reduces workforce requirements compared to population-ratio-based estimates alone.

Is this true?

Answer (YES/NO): NO